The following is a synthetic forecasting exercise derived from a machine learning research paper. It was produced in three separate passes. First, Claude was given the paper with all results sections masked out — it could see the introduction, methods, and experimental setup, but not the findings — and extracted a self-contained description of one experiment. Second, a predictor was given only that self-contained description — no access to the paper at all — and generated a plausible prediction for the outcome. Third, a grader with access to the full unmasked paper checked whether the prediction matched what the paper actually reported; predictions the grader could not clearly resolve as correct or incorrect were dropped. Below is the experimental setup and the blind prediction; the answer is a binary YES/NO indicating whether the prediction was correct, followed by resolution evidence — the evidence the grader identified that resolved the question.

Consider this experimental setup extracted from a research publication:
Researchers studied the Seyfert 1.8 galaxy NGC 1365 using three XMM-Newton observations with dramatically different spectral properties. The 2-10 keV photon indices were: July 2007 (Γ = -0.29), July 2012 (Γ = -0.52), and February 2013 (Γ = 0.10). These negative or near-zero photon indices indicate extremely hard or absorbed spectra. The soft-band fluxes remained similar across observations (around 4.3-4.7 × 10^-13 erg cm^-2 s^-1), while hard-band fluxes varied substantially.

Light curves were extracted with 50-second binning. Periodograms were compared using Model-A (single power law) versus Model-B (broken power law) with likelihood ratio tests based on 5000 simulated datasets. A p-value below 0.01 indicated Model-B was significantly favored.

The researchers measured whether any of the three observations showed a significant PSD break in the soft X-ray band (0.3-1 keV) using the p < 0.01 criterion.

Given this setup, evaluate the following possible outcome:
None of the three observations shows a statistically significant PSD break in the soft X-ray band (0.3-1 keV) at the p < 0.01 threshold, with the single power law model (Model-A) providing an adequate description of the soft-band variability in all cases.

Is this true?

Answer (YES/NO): YES